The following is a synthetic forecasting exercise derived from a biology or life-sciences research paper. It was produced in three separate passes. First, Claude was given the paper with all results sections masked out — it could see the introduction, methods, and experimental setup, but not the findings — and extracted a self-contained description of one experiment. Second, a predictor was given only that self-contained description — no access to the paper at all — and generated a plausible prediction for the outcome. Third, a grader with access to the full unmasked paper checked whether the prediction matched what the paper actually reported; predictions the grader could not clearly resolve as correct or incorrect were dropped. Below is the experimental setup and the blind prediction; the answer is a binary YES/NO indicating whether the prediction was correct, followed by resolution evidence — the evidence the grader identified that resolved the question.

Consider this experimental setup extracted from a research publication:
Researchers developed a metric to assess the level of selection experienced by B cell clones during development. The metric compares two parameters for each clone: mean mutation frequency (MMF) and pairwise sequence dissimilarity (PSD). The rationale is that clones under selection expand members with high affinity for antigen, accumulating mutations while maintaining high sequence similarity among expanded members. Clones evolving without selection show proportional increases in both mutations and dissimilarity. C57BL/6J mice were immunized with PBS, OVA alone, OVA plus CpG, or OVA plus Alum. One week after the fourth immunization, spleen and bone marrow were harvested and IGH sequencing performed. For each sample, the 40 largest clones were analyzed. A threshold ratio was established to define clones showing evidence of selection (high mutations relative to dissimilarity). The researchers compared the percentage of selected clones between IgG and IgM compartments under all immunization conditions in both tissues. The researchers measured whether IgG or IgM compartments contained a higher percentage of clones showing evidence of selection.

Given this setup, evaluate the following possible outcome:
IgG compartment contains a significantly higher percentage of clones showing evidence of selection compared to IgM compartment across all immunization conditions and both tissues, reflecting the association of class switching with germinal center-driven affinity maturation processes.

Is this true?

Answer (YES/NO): YES